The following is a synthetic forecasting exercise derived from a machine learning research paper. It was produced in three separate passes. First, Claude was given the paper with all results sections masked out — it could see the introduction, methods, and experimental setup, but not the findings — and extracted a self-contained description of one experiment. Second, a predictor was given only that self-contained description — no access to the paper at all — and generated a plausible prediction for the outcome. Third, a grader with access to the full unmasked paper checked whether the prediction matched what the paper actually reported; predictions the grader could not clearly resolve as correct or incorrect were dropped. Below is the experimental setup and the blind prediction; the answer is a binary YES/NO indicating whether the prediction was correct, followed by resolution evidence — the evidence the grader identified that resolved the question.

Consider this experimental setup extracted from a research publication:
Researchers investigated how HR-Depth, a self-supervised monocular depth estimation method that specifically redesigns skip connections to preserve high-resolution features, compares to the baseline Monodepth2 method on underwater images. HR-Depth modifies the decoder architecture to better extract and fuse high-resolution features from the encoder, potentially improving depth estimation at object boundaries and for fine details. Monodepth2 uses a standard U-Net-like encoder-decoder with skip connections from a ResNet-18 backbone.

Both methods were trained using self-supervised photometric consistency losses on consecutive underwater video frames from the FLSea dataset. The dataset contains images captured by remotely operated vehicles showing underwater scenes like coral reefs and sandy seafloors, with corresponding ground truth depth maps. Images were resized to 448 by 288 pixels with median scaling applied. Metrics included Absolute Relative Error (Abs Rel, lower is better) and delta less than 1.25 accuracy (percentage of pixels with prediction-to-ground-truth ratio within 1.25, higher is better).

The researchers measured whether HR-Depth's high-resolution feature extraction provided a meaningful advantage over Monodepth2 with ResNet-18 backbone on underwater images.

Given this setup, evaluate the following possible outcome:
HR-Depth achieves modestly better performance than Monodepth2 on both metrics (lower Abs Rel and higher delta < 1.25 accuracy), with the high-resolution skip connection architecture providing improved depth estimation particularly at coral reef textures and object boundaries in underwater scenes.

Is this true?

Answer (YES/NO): NO